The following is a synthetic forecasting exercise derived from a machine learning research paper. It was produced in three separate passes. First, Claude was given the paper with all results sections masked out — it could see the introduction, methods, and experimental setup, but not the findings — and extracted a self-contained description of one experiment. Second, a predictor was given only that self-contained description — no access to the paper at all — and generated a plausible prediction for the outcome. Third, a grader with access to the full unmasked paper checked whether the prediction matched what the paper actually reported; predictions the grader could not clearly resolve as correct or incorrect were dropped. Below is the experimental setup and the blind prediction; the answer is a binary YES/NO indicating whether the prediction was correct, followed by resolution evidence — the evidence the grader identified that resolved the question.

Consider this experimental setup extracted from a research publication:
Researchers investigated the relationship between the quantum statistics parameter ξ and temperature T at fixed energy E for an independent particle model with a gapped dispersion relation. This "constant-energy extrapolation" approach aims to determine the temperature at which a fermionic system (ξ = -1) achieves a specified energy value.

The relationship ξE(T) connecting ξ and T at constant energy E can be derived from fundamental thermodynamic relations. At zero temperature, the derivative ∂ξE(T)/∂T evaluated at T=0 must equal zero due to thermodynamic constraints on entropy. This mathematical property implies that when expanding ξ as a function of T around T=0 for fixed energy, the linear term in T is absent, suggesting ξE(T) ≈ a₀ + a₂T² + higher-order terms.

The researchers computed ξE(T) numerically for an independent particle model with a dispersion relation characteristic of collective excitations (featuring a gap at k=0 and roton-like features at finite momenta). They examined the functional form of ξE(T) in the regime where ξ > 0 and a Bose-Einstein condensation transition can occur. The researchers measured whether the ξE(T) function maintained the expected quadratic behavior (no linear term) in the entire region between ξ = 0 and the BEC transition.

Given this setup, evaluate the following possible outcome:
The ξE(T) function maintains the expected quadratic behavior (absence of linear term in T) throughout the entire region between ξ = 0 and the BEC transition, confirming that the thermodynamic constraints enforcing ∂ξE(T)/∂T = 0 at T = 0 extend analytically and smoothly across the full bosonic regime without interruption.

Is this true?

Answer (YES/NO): NO